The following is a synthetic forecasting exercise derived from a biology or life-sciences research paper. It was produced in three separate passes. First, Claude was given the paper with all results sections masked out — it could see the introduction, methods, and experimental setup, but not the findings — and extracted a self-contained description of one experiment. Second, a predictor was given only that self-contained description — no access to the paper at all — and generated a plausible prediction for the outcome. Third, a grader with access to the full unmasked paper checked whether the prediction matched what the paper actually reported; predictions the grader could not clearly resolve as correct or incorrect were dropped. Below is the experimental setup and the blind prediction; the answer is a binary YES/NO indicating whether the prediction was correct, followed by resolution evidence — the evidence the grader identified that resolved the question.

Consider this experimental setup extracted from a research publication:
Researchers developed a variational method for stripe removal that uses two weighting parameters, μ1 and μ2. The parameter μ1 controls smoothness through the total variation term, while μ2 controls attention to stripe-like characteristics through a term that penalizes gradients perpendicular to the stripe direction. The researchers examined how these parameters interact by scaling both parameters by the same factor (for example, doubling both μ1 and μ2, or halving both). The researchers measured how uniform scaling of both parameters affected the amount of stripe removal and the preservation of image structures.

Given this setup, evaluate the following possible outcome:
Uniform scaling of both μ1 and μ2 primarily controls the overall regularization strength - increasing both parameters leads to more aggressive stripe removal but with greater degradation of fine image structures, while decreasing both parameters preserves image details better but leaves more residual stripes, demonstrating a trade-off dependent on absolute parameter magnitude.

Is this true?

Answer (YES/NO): NO